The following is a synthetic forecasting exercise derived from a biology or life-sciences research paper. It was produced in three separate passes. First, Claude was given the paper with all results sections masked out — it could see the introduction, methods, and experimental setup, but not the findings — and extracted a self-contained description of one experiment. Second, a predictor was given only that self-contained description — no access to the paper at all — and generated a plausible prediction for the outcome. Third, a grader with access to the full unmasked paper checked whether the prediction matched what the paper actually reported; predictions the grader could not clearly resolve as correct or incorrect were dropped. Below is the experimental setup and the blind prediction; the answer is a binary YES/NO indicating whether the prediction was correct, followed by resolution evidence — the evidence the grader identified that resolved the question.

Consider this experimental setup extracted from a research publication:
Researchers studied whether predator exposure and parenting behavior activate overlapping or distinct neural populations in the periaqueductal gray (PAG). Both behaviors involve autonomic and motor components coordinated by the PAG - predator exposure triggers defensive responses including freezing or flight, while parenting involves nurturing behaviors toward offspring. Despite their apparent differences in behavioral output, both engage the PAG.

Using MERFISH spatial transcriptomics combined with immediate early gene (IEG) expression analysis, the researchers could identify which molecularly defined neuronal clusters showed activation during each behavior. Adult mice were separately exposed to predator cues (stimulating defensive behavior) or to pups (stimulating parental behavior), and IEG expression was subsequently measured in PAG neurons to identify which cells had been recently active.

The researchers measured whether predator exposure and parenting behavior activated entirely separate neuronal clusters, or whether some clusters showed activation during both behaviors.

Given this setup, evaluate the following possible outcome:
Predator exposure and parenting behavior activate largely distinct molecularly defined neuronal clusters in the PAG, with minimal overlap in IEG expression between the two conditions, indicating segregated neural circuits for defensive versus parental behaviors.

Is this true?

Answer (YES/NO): NO